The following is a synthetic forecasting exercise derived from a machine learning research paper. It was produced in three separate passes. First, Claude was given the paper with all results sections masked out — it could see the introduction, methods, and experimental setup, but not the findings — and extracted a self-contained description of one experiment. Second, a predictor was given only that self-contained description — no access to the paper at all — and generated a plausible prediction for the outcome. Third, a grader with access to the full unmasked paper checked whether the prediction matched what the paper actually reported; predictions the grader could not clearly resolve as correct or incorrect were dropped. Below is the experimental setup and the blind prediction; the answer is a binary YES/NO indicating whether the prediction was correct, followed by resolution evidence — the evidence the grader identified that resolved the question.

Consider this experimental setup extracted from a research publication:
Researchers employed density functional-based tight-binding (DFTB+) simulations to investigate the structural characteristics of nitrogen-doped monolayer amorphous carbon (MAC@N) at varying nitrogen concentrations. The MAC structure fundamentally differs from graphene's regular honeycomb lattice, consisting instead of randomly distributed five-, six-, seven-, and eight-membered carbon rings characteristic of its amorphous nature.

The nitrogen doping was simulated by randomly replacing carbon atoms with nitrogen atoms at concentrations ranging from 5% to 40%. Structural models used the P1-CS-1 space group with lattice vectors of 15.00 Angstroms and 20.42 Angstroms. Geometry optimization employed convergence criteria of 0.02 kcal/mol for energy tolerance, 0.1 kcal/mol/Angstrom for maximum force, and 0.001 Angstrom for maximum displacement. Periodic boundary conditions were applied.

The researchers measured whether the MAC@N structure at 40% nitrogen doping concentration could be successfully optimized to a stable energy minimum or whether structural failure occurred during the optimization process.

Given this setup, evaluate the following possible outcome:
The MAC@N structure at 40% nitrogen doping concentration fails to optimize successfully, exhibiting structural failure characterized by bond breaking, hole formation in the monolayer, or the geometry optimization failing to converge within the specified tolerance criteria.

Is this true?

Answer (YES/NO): YES